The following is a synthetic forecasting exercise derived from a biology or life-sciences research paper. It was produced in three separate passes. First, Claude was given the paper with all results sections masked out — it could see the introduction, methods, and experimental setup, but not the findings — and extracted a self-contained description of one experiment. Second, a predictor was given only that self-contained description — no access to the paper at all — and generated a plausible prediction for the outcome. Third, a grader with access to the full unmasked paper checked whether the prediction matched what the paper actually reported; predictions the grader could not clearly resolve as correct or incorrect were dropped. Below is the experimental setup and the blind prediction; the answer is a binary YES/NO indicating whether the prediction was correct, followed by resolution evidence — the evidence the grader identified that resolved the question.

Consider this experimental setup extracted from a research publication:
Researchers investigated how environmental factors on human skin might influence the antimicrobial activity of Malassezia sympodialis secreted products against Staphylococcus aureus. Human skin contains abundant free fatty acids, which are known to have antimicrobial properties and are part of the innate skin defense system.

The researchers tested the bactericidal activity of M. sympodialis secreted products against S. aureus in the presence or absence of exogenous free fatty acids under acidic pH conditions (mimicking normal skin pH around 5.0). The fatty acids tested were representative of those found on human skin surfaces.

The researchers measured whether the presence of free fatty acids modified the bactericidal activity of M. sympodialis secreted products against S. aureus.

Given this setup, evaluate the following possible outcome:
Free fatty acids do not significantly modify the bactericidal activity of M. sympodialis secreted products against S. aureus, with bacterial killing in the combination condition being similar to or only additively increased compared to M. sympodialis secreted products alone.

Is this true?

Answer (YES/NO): NO